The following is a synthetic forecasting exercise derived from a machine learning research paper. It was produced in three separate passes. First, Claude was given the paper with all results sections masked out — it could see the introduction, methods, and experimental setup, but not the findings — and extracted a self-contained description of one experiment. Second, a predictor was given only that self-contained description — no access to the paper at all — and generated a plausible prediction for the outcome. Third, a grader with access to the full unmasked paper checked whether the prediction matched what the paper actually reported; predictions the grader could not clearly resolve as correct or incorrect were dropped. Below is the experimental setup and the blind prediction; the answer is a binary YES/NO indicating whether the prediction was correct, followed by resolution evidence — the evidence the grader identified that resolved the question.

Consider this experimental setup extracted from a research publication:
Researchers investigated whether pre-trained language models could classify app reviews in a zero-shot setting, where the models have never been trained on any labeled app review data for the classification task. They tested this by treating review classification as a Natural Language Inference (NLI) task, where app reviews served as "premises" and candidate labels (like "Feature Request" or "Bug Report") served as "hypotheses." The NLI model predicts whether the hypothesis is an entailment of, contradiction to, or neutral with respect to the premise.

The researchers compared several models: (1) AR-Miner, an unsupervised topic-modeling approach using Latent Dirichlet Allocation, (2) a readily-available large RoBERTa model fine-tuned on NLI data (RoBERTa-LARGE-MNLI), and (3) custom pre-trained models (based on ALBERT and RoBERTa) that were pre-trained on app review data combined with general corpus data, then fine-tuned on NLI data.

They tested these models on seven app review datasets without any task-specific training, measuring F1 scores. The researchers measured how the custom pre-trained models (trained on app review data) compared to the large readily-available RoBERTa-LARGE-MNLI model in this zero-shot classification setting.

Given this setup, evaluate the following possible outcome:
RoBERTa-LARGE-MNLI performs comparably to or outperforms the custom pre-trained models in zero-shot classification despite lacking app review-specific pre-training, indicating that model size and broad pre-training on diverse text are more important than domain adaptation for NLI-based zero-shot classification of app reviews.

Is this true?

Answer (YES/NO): YES